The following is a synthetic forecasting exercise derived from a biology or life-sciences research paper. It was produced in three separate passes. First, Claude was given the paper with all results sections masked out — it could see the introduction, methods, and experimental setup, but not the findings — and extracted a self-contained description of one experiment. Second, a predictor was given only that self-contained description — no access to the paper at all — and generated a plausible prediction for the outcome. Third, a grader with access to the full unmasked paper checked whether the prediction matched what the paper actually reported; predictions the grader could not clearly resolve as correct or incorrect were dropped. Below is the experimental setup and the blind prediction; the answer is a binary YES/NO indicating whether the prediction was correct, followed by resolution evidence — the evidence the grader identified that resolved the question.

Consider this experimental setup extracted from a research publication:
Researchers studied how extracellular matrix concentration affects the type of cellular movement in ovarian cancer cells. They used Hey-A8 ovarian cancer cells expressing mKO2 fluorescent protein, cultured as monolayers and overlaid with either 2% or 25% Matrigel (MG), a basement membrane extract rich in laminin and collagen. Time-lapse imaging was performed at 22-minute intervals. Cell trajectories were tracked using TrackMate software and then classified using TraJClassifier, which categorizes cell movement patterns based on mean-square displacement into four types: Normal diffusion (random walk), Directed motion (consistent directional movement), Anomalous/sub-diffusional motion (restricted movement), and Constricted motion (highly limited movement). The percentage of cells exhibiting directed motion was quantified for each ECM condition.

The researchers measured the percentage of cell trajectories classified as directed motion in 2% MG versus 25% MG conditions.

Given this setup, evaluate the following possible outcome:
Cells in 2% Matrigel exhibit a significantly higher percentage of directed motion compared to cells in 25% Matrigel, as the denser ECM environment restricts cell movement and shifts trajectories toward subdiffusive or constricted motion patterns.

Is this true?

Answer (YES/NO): YES